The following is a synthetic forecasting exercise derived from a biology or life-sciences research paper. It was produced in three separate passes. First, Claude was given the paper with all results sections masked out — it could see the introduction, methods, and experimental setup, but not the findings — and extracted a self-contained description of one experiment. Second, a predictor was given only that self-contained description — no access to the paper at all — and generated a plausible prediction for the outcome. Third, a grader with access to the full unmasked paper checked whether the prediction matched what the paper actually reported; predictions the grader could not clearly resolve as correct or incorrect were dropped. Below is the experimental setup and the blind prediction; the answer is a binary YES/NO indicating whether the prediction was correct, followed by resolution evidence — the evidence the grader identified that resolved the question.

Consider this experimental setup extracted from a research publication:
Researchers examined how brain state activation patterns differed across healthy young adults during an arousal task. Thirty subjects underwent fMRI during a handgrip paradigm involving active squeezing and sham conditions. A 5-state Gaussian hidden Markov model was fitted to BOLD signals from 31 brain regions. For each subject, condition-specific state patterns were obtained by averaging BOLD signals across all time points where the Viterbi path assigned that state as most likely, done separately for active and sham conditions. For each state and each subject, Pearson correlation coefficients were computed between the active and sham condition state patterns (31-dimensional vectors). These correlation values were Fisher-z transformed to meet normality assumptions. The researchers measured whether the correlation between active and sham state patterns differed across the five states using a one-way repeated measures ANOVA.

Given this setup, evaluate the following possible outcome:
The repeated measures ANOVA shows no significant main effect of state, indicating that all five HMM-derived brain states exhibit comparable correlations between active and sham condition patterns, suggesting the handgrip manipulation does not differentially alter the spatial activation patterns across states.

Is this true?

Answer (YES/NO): NO